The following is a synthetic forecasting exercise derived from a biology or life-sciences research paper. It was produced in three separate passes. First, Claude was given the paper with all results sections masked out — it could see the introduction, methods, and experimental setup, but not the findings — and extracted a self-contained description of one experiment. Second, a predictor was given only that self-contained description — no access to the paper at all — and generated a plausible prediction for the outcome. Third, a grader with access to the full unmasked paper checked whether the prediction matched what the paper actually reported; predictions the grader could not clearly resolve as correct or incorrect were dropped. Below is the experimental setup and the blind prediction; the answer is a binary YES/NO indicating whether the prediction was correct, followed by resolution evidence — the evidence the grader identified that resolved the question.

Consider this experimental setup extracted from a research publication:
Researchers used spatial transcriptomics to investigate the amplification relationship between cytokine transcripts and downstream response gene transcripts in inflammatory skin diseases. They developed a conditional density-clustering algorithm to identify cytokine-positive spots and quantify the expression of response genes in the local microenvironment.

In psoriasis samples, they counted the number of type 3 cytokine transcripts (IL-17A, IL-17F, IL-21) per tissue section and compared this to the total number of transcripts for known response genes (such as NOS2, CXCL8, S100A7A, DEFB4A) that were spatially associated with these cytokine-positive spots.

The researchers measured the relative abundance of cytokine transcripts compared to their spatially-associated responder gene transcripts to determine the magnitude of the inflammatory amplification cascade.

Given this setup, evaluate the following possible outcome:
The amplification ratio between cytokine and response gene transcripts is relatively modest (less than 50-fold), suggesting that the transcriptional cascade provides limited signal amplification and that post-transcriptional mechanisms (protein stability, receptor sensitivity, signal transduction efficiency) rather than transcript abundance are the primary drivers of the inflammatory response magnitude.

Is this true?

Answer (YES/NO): NO